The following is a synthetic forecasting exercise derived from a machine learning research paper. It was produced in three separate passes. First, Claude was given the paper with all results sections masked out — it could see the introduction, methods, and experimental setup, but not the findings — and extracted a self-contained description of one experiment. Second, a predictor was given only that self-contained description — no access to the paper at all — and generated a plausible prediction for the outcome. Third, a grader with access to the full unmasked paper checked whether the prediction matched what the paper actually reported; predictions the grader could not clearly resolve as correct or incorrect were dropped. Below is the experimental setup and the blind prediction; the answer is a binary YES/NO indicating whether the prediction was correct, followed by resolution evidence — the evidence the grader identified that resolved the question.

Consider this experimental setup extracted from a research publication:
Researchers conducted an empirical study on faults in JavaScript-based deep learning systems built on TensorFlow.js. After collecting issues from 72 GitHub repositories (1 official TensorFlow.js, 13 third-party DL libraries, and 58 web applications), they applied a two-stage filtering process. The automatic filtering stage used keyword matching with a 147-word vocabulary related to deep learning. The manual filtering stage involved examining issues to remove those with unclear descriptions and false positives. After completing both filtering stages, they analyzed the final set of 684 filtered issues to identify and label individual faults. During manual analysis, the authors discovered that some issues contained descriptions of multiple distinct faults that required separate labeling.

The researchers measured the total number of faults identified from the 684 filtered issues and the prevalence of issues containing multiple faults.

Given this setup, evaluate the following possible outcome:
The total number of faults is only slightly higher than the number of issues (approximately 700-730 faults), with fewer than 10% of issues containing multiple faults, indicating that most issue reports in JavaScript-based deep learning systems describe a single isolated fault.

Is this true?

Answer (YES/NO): YES